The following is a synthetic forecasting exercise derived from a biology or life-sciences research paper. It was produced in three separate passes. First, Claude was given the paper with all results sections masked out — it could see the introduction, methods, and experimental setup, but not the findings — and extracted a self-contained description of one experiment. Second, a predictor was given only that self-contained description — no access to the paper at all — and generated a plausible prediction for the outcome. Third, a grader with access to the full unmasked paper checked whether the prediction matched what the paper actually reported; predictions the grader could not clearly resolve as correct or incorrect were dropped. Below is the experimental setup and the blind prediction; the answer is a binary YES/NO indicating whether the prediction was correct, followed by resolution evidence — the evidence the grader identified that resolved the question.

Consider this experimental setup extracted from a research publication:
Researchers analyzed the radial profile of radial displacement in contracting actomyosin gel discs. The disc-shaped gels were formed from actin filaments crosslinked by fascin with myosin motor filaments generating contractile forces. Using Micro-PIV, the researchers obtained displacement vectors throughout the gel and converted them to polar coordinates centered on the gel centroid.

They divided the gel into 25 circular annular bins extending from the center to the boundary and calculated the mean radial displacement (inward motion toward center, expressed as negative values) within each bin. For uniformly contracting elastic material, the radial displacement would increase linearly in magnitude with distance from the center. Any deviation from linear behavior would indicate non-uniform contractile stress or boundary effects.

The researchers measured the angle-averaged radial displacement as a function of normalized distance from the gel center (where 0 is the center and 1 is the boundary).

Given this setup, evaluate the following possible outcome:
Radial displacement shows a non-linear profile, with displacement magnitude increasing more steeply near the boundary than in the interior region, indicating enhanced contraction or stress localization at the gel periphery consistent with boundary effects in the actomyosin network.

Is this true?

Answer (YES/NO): NO